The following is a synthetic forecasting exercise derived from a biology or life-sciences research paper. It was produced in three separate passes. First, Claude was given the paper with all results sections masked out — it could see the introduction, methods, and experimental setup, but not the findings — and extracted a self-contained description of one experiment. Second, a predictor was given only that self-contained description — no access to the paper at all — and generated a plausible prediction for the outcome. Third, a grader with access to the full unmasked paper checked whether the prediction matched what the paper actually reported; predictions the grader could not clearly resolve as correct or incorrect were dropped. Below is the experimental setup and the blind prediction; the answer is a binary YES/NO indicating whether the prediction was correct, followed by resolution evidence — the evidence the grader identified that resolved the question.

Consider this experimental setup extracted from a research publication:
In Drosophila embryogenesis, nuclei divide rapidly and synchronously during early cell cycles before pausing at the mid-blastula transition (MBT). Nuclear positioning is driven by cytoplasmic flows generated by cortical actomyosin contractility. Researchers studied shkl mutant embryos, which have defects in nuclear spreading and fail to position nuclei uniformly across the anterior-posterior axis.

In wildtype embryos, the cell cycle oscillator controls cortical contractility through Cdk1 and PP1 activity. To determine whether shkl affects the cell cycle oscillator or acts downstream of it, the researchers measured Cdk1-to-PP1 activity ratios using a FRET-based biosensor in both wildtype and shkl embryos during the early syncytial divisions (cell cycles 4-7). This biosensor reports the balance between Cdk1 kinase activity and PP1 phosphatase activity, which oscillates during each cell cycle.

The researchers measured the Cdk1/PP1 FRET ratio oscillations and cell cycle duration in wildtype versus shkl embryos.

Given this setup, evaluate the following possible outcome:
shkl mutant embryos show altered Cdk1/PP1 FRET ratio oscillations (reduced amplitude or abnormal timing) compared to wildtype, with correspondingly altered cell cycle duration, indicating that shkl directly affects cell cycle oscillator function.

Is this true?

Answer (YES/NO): NO